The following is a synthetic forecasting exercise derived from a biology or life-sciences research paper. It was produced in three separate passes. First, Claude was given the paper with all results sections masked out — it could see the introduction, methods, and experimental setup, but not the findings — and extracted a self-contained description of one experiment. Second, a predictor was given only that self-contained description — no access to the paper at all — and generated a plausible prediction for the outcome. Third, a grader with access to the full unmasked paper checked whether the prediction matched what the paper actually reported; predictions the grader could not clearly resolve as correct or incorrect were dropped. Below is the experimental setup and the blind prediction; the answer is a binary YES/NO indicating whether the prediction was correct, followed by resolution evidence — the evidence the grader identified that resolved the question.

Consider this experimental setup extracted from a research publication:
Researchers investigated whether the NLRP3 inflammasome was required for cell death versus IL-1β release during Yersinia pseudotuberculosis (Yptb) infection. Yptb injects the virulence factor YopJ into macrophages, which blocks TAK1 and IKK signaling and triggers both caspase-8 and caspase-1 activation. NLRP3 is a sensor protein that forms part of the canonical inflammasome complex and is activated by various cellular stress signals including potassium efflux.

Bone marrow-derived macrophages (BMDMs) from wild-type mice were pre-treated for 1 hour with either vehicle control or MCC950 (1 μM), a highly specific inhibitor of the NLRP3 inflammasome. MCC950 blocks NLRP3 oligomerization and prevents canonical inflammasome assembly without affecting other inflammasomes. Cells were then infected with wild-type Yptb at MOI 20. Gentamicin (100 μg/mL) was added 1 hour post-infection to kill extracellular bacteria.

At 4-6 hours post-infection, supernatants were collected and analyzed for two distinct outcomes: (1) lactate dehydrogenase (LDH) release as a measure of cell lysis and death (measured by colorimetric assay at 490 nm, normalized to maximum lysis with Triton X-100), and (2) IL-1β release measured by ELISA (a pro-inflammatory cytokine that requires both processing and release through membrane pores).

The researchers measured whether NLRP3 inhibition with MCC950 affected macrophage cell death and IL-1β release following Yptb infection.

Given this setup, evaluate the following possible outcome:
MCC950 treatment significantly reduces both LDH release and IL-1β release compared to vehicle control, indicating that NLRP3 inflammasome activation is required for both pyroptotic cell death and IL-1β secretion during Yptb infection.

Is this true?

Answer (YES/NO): NO